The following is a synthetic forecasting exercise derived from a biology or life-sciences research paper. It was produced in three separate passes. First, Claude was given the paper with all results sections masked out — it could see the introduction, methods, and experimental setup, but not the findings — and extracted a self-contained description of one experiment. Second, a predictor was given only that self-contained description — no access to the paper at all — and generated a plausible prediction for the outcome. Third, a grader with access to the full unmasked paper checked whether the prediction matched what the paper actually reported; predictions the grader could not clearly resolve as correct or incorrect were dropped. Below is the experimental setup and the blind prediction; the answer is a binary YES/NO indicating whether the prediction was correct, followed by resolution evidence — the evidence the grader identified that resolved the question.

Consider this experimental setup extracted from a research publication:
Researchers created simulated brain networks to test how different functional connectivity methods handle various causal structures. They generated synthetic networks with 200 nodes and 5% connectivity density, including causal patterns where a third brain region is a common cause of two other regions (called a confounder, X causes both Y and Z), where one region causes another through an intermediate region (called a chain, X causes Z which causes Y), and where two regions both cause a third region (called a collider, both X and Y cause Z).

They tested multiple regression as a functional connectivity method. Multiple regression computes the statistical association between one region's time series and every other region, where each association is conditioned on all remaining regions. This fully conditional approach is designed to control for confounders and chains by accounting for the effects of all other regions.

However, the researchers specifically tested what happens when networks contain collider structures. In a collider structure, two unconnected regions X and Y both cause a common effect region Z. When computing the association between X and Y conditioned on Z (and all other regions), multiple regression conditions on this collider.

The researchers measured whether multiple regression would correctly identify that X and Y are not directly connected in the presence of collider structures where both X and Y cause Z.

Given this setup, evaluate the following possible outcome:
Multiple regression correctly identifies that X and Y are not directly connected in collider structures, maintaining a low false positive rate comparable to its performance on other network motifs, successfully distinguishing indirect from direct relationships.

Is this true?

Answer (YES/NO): NO